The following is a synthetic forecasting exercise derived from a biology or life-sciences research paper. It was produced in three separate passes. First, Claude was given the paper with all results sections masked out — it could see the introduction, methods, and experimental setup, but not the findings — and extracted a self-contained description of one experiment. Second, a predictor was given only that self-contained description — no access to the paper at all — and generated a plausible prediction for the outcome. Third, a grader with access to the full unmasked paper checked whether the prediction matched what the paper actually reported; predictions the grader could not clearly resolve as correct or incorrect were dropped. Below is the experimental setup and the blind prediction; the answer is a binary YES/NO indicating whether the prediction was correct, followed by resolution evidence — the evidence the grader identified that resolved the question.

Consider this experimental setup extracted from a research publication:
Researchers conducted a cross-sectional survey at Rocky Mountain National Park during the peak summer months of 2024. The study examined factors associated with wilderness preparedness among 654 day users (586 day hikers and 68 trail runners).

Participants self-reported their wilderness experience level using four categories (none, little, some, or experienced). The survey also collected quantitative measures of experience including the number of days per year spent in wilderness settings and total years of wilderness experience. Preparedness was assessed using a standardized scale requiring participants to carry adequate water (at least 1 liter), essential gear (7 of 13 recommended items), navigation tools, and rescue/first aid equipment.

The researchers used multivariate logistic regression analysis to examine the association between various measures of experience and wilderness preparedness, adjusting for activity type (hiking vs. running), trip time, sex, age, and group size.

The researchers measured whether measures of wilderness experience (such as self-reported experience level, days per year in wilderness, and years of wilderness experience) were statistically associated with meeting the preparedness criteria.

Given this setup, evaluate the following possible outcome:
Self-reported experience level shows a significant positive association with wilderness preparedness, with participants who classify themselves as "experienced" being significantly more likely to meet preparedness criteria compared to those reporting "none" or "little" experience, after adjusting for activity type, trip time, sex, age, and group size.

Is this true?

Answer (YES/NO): YES